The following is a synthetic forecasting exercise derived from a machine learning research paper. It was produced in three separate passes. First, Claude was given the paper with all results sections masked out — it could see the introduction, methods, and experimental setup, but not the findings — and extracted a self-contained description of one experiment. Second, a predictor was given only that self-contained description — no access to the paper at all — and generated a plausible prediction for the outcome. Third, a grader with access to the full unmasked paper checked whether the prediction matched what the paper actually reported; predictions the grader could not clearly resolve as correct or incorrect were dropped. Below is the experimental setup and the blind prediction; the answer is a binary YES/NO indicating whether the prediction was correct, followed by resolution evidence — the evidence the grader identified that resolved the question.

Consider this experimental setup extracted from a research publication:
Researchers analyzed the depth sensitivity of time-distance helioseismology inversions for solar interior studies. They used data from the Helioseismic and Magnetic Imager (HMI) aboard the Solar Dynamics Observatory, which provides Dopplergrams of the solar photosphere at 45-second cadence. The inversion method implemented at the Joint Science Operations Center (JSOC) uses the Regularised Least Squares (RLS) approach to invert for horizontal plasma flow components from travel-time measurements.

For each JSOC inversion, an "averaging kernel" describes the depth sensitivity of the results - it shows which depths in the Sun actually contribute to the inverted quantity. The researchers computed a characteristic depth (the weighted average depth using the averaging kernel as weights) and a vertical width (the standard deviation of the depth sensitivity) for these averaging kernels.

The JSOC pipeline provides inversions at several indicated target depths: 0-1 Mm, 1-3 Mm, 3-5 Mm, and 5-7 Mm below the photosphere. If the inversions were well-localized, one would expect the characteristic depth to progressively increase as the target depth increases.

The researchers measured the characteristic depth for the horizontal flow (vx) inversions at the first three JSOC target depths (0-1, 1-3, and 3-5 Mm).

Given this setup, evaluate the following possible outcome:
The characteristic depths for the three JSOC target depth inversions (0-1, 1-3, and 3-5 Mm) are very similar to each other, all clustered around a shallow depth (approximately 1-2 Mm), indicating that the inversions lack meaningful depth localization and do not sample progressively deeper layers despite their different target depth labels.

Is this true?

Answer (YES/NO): NO